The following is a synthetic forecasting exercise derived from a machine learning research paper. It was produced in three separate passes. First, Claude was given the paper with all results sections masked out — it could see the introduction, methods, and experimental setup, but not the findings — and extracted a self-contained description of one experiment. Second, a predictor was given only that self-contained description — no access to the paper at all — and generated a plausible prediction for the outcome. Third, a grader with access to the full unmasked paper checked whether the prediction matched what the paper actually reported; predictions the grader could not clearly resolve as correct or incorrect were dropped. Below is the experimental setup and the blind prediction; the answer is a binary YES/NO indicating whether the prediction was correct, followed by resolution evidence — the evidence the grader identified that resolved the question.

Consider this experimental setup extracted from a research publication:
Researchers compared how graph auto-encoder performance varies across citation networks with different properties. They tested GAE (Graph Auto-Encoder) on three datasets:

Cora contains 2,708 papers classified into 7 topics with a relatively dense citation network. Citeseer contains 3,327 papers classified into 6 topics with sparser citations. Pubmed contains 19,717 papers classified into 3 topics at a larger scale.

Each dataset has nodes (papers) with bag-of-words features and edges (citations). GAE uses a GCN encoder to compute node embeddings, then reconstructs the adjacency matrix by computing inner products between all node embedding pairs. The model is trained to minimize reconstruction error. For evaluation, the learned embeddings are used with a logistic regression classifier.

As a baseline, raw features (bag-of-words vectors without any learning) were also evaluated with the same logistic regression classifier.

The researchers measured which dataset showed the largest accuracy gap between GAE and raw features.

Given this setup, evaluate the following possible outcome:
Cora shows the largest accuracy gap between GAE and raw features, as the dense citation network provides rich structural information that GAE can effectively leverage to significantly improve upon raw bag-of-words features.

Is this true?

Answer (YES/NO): YES